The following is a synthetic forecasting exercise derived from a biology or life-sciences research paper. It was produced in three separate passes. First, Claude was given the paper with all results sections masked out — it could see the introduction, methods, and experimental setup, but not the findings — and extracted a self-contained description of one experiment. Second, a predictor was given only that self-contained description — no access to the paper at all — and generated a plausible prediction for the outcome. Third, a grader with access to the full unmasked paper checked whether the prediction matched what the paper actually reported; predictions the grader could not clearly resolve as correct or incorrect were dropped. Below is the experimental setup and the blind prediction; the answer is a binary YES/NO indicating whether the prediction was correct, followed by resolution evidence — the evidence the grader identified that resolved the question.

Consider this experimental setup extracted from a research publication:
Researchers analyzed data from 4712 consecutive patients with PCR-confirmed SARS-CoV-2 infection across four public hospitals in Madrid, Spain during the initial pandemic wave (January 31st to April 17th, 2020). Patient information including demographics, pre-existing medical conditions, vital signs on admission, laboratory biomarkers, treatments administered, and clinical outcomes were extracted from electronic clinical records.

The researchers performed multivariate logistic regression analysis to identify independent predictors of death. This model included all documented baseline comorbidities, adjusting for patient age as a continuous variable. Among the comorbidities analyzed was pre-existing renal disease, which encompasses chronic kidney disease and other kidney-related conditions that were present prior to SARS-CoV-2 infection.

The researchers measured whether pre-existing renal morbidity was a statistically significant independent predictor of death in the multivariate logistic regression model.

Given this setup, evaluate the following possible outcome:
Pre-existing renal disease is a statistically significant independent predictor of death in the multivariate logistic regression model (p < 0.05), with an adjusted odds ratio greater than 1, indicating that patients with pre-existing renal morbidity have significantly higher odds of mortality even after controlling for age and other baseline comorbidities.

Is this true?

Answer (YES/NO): NO